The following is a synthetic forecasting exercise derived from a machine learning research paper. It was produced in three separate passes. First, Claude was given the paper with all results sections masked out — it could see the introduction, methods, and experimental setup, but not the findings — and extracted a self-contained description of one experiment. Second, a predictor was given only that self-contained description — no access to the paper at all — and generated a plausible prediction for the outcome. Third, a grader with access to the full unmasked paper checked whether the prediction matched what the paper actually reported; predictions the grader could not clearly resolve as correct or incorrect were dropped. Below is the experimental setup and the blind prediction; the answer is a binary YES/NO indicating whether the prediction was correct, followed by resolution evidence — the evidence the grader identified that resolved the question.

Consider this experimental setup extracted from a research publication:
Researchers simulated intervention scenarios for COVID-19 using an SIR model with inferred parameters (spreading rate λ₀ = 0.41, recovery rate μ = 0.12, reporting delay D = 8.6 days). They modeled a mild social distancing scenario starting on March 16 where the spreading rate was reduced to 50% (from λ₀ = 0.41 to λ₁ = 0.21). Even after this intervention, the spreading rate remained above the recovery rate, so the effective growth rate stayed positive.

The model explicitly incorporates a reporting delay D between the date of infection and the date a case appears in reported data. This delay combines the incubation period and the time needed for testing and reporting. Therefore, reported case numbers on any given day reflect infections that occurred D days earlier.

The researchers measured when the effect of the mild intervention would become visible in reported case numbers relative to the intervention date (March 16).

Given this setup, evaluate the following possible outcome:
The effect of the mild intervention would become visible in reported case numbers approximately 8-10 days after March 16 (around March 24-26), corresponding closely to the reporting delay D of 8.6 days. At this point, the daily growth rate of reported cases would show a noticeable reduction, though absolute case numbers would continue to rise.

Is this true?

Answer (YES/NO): YES